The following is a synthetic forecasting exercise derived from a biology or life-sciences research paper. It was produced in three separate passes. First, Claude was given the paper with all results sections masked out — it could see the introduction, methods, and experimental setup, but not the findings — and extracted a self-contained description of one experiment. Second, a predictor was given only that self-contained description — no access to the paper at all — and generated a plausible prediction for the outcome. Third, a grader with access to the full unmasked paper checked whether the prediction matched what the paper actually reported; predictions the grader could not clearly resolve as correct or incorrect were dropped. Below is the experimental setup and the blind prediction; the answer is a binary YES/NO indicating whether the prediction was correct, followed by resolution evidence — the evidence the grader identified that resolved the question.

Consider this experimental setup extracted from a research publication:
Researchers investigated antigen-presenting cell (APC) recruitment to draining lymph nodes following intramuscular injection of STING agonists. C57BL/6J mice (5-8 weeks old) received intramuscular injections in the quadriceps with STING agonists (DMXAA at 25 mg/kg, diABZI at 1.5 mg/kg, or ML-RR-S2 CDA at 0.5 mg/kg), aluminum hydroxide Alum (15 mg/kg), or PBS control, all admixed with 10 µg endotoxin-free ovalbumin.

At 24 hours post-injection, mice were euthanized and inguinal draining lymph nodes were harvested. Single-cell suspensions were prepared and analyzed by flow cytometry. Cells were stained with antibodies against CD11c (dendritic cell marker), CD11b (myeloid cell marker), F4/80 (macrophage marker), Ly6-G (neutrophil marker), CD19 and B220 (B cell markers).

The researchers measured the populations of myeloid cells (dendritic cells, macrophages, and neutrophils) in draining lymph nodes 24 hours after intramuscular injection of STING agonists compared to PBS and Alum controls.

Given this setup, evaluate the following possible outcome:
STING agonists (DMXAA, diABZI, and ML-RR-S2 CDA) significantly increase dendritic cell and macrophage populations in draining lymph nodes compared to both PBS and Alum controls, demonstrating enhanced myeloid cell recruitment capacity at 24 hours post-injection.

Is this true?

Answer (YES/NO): NO